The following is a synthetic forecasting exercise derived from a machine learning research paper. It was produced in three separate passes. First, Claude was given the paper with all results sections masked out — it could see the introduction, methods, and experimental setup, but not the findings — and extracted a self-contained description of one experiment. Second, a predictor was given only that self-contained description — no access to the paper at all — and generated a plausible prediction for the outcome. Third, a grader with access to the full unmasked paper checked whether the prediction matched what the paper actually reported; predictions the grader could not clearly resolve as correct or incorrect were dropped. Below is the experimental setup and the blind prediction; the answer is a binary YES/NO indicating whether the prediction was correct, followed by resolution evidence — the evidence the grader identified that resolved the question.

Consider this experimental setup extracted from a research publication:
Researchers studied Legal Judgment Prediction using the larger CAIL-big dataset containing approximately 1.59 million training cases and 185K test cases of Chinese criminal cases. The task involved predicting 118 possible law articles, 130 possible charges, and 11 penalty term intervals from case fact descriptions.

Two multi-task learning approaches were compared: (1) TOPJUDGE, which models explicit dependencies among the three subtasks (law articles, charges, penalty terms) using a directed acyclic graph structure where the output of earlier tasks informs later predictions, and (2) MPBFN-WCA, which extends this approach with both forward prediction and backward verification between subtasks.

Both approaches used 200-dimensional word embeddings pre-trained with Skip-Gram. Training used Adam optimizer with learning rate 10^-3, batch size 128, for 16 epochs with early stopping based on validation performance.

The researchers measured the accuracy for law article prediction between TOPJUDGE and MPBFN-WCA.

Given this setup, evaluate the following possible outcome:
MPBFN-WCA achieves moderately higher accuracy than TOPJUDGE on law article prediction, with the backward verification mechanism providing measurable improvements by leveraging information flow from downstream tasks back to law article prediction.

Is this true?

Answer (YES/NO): NO